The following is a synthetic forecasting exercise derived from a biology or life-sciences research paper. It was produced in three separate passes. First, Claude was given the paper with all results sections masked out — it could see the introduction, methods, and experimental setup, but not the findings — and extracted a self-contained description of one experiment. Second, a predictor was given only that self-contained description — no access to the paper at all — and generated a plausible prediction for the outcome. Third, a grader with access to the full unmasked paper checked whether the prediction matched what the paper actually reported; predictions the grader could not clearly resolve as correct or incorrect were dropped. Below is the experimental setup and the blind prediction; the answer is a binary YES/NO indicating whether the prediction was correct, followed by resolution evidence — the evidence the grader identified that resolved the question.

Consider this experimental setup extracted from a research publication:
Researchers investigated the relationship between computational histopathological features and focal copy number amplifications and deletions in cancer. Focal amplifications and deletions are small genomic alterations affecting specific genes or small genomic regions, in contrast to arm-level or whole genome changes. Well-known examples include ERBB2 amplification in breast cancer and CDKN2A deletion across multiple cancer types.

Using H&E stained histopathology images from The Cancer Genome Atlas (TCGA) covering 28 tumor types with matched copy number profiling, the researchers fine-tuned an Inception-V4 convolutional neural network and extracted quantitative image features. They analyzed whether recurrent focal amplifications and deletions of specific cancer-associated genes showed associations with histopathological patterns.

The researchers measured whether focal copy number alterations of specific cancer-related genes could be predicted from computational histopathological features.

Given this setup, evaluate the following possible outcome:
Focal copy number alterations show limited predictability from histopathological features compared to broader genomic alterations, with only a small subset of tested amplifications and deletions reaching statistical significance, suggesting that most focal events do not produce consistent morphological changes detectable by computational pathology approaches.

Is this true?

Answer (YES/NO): YES